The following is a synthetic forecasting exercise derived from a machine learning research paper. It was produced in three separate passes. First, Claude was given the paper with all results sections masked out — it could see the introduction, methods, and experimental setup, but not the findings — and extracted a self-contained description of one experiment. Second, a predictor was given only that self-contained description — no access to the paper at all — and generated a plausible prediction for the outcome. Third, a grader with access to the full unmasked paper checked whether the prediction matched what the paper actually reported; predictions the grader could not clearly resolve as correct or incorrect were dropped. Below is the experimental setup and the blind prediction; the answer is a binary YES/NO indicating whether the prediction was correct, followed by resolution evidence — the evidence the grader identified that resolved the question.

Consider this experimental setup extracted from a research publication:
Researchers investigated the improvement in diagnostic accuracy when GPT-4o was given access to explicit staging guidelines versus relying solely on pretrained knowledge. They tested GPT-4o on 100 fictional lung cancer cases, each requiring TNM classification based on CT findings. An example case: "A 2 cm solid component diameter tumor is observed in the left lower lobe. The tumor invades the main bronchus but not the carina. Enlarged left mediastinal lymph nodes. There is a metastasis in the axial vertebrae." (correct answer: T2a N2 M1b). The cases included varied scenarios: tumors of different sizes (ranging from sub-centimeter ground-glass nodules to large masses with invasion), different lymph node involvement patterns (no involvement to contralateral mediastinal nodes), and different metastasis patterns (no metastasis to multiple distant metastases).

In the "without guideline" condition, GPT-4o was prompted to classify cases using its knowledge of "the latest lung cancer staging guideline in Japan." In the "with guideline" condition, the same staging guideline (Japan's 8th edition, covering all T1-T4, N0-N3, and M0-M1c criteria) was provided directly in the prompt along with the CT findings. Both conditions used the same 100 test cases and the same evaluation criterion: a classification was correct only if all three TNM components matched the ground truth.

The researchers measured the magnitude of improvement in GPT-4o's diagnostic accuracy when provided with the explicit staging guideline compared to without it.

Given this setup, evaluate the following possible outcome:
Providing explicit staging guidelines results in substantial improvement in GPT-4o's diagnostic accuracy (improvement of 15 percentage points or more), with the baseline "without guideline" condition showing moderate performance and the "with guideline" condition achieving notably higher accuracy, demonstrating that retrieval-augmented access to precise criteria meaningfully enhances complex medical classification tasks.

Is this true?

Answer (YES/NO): NO